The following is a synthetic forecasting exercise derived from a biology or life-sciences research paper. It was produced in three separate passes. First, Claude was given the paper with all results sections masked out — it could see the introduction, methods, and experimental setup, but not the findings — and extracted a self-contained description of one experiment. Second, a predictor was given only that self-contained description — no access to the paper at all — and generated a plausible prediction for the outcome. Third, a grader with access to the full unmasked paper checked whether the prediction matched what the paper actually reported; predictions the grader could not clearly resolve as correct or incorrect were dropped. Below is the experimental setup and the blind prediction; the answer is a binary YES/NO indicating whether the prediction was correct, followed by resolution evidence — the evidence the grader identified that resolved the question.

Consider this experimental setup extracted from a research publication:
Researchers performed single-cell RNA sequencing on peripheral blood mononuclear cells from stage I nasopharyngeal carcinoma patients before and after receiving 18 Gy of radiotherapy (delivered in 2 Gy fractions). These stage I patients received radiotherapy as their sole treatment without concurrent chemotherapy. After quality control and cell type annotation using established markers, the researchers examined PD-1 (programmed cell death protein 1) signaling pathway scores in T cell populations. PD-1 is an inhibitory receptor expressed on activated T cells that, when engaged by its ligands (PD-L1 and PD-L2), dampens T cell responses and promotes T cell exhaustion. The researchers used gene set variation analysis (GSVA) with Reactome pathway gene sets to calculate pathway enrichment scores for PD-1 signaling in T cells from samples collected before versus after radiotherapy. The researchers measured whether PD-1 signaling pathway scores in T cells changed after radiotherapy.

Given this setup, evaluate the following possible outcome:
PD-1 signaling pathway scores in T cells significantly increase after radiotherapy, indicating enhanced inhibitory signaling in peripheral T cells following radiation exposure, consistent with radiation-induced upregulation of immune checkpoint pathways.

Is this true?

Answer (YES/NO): YES